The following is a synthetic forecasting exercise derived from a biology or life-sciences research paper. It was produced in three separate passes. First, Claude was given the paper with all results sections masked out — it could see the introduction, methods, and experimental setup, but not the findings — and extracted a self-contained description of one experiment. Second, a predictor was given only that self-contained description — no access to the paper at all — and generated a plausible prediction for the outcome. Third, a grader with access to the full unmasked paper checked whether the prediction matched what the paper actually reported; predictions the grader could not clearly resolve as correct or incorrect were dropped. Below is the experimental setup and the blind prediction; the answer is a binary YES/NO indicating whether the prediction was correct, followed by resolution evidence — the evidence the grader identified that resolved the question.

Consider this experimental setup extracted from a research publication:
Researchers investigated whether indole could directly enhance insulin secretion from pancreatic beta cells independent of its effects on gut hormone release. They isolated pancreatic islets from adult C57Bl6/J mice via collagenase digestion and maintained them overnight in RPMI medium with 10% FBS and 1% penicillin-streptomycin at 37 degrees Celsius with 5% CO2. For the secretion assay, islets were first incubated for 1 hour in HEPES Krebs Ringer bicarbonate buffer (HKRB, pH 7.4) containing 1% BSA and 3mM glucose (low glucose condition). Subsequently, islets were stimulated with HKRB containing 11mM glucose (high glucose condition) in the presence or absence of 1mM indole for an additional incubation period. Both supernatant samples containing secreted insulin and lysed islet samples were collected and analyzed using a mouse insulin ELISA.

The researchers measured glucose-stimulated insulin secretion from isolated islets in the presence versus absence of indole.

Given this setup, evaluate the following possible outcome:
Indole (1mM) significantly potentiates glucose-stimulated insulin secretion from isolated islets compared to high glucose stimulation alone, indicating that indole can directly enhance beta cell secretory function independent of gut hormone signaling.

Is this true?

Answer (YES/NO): NO